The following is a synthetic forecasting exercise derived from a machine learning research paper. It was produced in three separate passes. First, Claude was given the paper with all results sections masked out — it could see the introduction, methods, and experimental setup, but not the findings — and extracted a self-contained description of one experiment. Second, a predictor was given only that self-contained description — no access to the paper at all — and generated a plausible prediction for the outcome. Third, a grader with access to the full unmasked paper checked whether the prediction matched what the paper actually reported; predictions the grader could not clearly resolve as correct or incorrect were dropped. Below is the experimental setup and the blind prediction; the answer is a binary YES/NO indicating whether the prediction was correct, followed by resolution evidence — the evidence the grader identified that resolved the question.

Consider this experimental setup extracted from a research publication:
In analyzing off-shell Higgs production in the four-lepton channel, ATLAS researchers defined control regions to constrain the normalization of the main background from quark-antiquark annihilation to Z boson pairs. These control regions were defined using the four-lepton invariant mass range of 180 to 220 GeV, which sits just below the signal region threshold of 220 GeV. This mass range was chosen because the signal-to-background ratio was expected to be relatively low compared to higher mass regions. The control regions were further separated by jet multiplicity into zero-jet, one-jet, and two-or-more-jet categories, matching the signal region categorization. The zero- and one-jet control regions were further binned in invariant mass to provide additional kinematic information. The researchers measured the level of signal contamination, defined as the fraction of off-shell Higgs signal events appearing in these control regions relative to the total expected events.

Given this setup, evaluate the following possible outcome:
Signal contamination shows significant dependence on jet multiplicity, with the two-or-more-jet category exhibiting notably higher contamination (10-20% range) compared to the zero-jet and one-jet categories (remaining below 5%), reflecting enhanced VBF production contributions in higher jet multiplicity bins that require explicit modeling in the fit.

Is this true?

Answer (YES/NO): NO